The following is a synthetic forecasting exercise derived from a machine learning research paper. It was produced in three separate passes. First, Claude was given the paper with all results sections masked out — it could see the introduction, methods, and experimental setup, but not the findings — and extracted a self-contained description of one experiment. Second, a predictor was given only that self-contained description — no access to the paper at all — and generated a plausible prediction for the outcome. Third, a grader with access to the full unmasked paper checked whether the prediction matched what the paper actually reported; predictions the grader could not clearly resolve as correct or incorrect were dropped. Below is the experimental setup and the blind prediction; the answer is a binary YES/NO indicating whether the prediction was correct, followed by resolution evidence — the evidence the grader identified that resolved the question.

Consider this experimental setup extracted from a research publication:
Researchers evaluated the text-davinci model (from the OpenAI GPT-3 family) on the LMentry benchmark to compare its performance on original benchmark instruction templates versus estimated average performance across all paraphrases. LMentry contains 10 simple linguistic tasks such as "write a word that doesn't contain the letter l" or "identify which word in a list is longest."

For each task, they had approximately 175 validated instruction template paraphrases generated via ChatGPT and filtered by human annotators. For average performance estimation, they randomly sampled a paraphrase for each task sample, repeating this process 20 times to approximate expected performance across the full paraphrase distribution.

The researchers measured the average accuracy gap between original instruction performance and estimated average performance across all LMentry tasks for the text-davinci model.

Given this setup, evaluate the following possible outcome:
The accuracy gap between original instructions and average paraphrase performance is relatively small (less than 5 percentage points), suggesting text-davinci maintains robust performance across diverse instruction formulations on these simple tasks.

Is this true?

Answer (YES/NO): NO